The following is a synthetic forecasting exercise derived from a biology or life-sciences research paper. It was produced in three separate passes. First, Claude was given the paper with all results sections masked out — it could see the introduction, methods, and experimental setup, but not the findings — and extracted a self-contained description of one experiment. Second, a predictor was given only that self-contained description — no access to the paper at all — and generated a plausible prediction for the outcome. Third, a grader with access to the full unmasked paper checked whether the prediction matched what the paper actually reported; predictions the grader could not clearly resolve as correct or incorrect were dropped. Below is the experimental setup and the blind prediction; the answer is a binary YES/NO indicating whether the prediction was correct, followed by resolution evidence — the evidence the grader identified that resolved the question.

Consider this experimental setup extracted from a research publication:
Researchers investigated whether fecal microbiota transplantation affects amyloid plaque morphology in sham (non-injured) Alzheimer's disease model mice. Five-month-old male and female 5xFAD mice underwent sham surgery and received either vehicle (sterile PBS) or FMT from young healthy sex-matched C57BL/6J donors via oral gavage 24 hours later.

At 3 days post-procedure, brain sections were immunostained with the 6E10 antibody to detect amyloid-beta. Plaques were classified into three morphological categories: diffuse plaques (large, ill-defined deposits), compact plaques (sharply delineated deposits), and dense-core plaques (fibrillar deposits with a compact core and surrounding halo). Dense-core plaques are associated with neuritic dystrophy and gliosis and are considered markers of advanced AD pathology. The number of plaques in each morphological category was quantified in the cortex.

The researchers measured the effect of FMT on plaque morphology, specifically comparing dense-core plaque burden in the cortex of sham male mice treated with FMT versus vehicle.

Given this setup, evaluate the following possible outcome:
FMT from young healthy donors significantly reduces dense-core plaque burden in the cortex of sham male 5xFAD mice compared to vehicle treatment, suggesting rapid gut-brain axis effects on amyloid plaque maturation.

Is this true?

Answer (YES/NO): YES